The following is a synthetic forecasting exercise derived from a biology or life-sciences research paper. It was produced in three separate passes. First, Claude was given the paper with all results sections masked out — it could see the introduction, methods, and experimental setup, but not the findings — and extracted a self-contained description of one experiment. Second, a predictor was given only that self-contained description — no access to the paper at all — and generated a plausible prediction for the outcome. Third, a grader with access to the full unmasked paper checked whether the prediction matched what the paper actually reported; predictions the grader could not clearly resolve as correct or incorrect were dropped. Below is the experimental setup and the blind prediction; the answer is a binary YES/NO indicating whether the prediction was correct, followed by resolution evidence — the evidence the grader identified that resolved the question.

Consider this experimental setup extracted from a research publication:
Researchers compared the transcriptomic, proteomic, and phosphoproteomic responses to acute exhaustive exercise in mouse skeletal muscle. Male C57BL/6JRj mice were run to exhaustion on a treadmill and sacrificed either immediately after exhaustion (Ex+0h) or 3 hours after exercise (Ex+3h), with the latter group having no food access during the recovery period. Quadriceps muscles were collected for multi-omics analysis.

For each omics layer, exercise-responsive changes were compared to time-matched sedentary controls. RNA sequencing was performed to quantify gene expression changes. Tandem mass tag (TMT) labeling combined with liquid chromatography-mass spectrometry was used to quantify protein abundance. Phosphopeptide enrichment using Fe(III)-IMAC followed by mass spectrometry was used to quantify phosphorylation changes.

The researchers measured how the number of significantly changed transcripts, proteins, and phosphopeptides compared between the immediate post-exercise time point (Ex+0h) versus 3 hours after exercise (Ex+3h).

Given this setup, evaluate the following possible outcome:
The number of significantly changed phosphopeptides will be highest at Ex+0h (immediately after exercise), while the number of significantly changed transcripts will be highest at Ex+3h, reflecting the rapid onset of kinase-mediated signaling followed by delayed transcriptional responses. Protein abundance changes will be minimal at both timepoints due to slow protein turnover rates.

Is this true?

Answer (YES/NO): NO